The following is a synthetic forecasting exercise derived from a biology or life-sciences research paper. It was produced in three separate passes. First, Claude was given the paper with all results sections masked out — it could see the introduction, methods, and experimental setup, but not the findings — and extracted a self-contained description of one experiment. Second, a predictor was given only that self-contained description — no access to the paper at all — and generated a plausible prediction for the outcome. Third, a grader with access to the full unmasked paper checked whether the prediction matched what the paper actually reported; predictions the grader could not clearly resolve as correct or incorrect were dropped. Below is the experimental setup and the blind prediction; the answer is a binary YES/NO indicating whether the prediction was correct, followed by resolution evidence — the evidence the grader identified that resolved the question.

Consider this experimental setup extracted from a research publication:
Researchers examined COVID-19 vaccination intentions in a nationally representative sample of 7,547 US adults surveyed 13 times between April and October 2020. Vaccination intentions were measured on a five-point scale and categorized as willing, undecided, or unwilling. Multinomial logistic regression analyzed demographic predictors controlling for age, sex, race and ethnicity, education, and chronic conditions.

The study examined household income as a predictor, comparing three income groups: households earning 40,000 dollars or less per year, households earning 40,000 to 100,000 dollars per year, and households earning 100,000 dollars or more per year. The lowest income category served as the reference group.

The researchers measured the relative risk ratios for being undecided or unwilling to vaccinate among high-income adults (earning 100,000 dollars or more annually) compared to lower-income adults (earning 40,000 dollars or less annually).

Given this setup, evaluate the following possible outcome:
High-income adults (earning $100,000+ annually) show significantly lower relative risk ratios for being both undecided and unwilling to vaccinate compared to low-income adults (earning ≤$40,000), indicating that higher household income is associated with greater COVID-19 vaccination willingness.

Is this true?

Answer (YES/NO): YES